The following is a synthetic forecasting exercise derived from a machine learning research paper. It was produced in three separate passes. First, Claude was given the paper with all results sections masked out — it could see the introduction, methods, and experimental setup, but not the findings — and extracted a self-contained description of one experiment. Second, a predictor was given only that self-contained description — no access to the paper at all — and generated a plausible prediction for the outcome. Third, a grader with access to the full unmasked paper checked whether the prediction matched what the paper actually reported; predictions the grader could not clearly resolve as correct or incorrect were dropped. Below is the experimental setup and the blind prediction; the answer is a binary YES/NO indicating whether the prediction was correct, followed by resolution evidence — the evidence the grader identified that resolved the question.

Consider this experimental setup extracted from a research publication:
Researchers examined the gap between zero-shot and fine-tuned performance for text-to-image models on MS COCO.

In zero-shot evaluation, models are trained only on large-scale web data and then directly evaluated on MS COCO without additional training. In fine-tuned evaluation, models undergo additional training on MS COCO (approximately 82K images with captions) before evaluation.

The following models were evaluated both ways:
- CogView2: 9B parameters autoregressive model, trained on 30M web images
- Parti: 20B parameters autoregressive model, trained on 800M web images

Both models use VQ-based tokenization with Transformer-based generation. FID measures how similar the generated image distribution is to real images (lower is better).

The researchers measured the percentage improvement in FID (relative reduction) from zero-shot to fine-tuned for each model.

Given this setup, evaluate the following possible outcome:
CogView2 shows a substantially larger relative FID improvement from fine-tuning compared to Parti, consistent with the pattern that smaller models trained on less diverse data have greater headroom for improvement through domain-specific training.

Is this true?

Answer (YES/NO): NO